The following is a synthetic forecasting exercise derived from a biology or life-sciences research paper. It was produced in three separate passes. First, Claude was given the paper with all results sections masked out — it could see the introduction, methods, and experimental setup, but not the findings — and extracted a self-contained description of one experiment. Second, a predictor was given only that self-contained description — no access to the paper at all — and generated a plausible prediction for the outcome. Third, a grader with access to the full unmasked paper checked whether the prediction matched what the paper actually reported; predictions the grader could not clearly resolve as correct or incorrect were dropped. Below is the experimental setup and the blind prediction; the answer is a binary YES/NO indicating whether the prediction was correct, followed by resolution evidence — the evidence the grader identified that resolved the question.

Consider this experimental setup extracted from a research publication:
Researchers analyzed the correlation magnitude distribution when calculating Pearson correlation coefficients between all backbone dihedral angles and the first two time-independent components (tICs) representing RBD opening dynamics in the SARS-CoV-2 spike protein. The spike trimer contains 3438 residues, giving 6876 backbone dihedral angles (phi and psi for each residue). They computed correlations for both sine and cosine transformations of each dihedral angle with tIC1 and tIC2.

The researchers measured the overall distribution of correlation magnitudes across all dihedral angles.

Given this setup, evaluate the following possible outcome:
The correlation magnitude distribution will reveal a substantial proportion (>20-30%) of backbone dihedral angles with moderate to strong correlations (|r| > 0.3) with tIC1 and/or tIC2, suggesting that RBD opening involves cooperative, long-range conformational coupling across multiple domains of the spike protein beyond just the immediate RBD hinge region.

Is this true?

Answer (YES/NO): NO